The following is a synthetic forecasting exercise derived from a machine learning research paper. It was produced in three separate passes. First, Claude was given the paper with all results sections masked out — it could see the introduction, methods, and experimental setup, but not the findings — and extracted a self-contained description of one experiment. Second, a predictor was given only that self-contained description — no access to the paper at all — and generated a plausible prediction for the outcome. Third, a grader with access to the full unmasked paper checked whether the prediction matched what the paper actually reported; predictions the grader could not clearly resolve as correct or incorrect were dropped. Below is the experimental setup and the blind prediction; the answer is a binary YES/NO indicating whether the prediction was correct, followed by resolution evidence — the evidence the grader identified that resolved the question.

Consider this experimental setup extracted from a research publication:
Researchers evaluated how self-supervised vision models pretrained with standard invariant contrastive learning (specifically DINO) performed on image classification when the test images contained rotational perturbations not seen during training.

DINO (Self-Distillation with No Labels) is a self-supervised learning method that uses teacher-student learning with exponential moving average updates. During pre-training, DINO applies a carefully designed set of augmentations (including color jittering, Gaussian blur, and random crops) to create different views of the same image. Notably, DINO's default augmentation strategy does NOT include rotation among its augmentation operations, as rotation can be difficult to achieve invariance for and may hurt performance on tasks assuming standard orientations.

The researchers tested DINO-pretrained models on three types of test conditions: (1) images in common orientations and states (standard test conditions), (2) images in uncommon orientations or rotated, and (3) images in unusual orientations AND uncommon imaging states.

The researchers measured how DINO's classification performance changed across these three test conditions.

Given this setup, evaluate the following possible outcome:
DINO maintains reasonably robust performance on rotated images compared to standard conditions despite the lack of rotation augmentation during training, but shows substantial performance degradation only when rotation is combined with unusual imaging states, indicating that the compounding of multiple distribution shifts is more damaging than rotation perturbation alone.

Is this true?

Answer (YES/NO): NO